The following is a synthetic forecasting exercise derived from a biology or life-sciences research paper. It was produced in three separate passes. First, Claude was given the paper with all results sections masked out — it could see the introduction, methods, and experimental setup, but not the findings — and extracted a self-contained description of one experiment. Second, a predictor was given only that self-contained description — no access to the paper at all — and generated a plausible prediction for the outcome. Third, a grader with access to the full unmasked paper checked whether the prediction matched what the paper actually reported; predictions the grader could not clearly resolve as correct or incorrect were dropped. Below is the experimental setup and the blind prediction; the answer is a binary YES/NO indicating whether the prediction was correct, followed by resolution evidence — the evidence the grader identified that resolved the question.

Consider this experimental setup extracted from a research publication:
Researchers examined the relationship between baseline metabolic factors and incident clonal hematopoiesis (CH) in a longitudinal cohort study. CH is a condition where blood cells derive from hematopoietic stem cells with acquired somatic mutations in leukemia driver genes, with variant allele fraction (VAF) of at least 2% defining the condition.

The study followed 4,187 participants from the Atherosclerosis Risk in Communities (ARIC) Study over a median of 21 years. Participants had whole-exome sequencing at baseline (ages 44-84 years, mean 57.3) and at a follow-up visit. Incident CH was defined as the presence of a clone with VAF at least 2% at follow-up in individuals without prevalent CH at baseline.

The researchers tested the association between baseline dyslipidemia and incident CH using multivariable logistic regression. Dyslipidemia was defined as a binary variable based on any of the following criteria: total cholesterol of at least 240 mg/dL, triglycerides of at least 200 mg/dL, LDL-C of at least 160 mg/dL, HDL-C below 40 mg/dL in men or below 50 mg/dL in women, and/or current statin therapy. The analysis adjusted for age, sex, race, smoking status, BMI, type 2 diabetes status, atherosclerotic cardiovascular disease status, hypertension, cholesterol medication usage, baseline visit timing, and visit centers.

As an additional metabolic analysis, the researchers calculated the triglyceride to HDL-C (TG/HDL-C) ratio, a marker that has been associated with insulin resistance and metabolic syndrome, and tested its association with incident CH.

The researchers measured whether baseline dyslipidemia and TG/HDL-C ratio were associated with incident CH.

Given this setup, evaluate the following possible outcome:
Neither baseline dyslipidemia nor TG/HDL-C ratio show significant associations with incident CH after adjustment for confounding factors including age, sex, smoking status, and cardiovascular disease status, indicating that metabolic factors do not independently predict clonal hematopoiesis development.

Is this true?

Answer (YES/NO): NO